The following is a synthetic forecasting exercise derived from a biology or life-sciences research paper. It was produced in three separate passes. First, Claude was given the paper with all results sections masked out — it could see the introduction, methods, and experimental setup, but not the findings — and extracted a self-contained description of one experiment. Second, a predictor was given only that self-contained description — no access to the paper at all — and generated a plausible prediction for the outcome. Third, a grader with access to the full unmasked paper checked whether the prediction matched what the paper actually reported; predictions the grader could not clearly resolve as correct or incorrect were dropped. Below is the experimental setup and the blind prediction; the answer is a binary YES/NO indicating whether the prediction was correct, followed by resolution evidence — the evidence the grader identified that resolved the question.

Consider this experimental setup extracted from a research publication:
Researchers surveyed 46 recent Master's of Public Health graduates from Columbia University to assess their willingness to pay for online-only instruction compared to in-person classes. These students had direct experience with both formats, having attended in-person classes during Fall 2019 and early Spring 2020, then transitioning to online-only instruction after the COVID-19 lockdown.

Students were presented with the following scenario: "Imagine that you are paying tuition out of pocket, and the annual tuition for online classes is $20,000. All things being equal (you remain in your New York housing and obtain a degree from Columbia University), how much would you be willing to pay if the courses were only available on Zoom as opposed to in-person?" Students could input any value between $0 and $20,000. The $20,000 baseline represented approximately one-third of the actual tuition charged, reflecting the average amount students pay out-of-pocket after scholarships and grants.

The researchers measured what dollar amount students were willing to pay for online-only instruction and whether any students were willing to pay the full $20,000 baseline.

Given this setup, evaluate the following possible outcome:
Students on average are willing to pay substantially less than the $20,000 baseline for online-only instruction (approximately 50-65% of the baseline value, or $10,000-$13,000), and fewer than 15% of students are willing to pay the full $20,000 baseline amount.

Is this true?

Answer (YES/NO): NO